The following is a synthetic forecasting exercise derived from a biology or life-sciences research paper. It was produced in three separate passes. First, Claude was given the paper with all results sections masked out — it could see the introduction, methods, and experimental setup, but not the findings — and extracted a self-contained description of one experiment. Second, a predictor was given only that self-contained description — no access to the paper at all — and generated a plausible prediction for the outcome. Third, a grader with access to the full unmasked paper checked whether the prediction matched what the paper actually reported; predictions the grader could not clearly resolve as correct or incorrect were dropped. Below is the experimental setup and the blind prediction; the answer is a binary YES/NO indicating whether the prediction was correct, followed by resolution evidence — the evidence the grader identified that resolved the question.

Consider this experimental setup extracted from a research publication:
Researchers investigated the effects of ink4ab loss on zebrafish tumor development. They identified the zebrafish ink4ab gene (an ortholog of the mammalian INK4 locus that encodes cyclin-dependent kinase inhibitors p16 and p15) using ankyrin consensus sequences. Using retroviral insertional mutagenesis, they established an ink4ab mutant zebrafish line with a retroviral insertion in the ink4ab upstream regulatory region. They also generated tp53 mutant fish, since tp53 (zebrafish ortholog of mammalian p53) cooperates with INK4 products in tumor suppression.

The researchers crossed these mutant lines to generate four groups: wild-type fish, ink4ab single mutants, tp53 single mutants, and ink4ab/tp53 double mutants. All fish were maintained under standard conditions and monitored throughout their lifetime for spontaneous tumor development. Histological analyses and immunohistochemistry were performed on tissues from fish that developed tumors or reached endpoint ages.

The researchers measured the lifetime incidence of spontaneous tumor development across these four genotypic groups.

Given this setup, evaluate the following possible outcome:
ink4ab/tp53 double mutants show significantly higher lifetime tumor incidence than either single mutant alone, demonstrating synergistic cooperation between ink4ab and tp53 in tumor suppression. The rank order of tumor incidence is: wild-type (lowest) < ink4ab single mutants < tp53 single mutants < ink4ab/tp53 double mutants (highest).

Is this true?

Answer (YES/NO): YES